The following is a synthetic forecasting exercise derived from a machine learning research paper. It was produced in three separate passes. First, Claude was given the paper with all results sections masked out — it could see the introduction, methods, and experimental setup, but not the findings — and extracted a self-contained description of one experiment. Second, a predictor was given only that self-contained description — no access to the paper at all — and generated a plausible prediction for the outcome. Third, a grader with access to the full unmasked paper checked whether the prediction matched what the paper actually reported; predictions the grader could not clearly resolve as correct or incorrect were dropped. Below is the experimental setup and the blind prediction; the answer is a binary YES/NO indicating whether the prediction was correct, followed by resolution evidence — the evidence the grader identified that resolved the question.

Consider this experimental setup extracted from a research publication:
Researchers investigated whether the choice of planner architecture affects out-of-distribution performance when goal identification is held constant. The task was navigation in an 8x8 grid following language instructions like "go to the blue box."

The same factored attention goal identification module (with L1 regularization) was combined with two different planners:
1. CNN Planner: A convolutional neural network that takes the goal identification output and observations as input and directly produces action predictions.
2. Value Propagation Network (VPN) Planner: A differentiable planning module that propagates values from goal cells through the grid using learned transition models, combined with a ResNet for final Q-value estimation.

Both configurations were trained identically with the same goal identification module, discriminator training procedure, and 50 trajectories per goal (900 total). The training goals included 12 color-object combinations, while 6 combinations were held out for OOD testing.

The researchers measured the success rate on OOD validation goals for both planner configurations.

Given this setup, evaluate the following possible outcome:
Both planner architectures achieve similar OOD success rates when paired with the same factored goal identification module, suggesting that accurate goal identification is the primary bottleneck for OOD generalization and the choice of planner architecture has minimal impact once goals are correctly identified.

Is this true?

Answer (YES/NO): NO